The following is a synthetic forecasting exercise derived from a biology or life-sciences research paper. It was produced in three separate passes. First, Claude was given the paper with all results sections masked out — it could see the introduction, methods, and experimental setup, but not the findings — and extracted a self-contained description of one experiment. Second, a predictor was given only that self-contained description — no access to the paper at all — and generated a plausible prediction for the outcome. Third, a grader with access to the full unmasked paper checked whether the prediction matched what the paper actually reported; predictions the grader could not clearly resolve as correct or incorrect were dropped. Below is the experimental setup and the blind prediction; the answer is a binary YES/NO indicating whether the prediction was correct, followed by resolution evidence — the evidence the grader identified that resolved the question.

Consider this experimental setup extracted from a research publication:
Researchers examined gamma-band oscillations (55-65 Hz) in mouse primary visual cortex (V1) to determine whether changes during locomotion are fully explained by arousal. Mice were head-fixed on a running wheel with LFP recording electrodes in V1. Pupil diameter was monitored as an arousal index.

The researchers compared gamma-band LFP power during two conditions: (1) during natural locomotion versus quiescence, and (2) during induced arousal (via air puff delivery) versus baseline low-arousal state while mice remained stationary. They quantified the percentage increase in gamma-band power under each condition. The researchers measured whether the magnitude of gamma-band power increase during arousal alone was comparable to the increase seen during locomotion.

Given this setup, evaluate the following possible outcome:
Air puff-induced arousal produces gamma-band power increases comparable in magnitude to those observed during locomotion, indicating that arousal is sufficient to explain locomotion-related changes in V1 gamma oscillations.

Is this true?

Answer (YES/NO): NO